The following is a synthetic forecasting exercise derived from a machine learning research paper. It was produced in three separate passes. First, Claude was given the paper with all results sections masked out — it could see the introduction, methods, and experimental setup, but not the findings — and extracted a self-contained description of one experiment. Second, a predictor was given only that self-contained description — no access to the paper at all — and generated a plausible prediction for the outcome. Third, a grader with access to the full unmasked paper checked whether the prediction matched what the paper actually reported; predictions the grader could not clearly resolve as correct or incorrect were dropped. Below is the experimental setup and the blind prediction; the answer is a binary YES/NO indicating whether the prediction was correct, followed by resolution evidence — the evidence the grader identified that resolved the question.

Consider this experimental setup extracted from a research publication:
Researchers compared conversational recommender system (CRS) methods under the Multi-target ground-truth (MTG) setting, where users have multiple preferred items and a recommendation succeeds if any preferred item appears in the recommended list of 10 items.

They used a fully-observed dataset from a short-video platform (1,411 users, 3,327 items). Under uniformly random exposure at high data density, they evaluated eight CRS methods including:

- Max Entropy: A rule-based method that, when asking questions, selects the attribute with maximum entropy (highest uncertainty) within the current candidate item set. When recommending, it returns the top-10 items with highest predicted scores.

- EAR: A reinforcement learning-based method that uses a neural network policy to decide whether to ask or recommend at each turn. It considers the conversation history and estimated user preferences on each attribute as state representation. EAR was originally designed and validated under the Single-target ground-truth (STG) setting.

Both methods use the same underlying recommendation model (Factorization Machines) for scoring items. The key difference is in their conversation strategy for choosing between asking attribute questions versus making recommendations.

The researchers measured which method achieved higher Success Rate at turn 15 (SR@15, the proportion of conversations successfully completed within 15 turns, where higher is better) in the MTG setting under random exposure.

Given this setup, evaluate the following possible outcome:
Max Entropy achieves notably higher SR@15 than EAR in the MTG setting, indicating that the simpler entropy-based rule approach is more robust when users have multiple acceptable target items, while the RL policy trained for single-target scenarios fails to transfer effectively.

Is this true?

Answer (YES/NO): YES